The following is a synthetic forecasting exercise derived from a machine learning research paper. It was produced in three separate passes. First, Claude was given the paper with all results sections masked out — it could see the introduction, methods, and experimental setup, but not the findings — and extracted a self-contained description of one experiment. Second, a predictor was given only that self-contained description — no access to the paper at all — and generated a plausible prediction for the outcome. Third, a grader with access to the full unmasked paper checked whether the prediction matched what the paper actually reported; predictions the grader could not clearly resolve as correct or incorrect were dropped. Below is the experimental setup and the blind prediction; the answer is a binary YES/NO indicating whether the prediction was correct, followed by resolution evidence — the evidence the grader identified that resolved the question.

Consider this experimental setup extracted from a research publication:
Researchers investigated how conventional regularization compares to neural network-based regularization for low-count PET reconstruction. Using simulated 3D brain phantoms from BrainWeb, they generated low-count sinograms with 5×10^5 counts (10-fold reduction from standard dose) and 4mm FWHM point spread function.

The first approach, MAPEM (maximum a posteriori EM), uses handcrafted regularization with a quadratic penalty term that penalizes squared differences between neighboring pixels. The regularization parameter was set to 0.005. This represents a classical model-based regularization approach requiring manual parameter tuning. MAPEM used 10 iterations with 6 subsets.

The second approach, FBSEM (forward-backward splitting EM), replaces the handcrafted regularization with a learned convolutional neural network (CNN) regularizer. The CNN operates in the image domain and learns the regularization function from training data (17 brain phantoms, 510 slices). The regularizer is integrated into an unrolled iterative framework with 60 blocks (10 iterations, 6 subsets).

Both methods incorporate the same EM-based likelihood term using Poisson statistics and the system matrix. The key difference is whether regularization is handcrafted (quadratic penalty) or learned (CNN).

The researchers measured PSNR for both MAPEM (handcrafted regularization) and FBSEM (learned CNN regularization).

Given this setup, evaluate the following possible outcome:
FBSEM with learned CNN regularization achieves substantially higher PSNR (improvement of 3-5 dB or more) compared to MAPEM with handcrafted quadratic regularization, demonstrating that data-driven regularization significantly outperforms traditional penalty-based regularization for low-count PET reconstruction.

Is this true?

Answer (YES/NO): NO